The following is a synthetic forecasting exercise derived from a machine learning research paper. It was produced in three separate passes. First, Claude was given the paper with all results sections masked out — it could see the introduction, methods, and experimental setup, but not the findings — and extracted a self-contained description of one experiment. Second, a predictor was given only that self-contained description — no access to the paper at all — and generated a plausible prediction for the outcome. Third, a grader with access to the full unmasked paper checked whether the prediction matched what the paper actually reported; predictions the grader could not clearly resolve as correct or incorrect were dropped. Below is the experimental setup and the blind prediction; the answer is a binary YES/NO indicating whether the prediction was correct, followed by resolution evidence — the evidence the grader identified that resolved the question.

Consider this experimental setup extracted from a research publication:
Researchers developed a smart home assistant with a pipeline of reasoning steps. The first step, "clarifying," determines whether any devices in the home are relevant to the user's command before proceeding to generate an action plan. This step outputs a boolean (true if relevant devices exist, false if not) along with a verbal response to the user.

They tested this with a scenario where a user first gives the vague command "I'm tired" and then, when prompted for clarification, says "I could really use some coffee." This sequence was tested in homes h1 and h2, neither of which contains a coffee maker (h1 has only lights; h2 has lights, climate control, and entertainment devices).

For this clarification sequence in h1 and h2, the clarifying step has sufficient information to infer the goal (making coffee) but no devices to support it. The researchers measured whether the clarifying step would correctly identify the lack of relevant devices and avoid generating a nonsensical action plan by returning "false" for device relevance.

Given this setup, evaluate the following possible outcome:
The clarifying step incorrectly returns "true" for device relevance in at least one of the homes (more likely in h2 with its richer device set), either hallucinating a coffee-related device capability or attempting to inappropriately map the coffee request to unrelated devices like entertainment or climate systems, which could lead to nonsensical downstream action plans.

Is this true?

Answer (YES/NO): NO